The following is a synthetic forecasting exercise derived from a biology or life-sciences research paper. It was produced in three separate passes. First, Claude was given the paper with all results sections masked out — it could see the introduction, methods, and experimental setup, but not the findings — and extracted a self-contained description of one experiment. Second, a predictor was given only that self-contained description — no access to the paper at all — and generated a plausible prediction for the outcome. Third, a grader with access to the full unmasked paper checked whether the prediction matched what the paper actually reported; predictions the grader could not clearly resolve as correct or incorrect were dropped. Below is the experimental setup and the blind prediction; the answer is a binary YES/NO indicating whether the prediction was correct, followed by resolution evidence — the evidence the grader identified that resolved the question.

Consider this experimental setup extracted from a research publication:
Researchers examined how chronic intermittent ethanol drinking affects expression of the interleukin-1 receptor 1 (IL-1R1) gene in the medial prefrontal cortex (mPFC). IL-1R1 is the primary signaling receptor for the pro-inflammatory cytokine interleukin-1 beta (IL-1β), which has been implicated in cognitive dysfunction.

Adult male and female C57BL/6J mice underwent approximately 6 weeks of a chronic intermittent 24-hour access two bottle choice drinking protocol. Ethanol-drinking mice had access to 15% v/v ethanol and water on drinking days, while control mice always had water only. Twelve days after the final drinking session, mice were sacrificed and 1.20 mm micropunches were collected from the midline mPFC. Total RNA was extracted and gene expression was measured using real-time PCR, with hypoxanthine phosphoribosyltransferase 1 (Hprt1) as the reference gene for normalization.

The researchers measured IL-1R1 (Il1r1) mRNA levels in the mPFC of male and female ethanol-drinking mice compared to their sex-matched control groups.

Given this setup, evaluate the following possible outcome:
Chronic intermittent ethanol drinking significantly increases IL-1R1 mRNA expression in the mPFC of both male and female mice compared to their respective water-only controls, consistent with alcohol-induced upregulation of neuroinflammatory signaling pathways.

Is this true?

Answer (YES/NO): YES